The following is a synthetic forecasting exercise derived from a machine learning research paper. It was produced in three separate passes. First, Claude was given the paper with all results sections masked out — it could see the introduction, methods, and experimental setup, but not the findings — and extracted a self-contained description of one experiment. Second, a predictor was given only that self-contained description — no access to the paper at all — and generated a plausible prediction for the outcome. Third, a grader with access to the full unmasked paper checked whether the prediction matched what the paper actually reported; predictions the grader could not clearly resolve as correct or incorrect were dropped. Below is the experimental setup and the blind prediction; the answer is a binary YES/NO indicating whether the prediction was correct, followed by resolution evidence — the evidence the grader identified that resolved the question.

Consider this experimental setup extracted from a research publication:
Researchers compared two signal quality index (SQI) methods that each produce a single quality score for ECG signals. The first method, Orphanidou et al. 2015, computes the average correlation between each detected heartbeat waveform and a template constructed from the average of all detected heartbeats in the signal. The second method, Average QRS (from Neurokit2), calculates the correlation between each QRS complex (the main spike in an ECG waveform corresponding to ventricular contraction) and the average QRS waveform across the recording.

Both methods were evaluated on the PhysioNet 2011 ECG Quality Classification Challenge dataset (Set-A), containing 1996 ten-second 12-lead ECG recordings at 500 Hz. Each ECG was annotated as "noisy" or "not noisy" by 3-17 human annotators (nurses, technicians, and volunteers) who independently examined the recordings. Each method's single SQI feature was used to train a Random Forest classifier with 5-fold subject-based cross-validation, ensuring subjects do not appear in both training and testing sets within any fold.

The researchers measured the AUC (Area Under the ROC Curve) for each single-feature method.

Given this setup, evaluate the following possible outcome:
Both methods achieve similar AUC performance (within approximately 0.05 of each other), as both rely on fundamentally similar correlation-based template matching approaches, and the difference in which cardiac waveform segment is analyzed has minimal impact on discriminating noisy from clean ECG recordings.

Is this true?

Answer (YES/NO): NO